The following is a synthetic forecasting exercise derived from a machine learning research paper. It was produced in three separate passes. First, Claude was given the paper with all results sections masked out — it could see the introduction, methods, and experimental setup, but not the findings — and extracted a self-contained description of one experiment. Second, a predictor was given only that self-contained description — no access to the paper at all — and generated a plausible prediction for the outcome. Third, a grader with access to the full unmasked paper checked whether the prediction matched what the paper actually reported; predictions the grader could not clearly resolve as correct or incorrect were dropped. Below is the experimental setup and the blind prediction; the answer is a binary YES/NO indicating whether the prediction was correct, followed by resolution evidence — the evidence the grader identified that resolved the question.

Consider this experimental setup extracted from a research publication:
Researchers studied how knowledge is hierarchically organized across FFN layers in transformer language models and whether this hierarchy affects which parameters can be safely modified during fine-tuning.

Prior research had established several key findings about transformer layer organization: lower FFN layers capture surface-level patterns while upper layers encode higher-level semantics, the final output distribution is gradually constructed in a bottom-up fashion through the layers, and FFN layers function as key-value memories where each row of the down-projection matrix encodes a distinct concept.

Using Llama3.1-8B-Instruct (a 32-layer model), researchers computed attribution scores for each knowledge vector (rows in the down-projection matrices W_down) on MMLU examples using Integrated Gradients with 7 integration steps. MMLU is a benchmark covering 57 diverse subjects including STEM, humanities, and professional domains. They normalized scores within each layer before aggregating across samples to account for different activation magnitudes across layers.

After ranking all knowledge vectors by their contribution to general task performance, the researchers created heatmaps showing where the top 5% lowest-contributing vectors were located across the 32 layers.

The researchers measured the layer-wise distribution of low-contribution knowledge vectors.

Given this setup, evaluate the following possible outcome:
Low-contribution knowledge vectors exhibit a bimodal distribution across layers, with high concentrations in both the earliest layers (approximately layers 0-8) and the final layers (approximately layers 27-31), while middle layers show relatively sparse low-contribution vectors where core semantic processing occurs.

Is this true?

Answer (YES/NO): NO